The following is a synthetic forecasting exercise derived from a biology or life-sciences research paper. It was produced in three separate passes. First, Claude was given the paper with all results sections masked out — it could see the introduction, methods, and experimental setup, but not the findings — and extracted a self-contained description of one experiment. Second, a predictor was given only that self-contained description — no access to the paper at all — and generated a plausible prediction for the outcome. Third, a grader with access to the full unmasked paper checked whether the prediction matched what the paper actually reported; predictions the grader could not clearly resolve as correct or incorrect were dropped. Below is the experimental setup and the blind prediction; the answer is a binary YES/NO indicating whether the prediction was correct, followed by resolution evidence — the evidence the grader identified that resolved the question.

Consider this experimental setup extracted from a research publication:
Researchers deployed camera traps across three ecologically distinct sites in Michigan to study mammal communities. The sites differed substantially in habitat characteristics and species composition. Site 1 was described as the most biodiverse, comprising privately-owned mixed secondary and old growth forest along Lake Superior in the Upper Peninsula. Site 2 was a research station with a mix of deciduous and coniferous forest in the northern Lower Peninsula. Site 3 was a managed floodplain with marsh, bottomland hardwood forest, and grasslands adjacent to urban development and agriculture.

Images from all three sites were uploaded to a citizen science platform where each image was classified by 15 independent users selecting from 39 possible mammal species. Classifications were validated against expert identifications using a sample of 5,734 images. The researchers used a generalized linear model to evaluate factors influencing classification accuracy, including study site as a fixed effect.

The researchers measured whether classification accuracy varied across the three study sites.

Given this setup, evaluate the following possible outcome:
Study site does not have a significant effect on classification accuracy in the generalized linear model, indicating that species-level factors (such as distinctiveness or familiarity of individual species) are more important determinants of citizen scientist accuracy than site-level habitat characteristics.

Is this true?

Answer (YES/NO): NO